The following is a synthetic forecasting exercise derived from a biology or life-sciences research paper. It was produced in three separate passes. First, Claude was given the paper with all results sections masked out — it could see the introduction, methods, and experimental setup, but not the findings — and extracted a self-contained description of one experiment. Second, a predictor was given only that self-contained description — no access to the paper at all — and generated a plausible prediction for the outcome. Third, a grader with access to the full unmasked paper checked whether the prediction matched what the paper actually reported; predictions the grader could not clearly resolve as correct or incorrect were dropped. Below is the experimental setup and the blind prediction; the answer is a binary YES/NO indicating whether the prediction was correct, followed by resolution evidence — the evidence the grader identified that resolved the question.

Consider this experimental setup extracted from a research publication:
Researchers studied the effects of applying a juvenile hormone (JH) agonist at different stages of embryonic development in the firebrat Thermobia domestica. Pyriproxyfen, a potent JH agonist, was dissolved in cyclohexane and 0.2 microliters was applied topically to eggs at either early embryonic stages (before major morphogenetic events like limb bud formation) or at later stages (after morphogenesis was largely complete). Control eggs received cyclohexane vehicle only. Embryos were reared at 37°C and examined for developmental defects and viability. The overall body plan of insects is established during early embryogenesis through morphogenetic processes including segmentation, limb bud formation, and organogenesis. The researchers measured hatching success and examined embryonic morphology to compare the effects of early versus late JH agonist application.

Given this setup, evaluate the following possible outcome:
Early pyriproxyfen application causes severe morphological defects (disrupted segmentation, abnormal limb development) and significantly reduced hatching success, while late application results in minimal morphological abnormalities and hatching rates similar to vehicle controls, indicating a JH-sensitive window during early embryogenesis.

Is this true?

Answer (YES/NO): NO